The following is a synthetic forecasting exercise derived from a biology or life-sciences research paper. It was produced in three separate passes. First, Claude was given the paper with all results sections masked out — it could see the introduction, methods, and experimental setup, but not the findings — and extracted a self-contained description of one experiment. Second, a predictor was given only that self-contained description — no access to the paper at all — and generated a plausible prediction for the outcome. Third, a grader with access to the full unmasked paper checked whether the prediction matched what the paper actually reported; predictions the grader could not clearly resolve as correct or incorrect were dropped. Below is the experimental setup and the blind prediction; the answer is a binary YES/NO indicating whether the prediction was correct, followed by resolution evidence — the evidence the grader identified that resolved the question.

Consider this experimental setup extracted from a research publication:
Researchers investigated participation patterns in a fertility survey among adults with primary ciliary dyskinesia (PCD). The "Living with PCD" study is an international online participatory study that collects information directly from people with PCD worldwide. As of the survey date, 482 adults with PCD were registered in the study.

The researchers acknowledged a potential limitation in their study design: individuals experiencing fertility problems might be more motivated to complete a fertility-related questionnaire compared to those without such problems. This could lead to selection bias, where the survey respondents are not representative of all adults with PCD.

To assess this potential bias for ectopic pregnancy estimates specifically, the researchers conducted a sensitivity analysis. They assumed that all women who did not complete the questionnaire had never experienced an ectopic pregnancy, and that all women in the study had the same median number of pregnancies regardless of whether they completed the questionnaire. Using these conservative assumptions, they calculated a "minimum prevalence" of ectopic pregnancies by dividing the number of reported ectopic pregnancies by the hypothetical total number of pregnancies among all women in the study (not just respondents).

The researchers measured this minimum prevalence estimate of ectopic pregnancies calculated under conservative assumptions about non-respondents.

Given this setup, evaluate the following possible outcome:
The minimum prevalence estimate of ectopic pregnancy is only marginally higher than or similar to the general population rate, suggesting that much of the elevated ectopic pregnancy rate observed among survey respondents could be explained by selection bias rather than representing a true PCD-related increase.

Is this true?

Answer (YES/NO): NO